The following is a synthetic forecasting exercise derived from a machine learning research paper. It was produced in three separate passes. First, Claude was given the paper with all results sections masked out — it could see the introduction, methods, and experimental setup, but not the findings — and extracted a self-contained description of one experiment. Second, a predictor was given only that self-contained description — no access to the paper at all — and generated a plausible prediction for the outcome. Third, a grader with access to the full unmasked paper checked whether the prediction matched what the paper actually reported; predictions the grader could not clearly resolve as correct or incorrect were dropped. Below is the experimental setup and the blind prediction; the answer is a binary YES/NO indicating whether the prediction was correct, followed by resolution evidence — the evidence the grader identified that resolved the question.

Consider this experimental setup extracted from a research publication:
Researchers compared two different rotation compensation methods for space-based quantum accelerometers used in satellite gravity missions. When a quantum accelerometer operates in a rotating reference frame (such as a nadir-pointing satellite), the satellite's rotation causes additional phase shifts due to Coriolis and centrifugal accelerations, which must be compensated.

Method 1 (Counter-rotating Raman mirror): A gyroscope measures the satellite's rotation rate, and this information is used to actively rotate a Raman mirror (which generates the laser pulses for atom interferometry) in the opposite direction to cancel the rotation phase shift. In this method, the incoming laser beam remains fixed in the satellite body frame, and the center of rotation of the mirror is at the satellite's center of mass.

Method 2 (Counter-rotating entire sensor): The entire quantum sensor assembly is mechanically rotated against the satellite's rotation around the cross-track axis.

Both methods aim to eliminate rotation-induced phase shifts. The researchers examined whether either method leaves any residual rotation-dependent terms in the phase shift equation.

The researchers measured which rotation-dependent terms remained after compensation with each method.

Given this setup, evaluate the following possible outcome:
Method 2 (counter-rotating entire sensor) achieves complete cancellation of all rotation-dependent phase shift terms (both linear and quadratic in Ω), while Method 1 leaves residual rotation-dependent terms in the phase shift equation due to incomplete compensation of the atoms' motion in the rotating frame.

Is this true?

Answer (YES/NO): YES